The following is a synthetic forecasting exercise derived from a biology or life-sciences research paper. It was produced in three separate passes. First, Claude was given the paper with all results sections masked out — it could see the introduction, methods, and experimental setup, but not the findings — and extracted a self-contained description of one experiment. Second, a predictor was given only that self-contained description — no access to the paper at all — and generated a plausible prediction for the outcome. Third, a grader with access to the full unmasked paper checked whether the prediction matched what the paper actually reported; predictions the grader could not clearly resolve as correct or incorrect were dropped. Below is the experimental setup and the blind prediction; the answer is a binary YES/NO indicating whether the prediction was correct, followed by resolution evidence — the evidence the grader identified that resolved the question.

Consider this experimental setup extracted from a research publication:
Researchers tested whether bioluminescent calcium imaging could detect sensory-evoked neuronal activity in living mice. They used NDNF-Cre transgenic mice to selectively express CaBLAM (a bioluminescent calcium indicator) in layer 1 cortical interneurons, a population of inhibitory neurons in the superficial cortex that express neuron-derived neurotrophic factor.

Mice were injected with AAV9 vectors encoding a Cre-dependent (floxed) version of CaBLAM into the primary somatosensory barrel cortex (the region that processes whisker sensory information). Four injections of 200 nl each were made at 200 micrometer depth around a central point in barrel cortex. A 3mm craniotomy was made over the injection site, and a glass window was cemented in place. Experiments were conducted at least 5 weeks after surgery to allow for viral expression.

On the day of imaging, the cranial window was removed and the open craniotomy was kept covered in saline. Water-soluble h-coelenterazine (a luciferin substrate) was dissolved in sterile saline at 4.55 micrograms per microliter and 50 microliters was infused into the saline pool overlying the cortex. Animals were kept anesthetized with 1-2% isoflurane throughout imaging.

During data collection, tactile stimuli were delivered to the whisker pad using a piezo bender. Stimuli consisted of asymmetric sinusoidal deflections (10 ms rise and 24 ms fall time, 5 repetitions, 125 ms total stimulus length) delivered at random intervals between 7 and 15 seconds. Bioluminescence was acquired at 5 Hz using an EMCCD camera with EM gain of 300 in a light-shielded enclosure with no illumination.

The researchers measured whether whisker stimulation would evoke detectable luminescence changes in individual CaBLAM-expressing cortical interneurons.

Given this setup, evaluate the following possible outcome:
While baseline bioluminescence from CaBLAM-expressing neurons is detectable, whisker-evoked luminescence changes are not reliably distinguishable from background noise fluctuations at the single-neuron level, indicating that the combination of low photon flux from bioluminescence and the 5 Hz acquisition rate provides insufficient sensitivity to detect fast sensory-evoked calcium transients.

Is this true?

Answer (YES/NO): NO